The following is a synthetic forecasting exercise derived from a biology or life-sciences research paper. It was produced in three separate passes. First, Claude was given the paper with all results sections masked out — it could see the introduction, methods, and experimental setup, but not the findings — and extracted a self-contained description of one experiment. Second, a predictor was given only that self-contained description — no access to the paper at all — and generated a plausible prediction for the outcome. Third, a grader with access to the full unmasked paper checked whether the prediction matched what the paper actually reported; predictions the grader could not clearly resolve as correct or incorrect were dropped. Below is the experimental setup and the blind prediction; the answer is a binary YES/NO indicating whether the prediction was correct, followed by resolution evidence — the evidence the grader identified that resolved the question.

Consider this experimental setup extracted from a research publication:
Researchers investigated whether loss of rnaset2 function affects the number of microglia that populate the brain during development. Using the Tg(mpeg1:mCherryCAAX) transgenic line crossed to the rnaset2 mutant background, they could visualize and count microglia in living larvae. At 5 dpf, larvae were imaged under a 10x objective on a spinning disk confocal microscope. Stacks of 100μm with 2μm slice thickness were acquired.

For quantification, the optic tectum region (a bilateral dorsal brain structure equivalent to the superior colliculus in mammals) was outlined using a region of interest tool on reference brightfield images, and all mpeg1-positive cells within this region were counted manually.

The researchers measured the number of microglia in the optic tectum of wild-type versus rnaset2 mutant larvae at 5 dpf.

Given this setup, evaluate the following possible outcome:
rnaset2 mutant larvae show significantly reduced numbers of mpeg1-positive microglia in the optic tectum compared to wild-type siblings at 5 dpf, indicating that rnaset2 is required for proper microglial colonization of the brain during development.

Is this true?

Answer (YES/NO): NO